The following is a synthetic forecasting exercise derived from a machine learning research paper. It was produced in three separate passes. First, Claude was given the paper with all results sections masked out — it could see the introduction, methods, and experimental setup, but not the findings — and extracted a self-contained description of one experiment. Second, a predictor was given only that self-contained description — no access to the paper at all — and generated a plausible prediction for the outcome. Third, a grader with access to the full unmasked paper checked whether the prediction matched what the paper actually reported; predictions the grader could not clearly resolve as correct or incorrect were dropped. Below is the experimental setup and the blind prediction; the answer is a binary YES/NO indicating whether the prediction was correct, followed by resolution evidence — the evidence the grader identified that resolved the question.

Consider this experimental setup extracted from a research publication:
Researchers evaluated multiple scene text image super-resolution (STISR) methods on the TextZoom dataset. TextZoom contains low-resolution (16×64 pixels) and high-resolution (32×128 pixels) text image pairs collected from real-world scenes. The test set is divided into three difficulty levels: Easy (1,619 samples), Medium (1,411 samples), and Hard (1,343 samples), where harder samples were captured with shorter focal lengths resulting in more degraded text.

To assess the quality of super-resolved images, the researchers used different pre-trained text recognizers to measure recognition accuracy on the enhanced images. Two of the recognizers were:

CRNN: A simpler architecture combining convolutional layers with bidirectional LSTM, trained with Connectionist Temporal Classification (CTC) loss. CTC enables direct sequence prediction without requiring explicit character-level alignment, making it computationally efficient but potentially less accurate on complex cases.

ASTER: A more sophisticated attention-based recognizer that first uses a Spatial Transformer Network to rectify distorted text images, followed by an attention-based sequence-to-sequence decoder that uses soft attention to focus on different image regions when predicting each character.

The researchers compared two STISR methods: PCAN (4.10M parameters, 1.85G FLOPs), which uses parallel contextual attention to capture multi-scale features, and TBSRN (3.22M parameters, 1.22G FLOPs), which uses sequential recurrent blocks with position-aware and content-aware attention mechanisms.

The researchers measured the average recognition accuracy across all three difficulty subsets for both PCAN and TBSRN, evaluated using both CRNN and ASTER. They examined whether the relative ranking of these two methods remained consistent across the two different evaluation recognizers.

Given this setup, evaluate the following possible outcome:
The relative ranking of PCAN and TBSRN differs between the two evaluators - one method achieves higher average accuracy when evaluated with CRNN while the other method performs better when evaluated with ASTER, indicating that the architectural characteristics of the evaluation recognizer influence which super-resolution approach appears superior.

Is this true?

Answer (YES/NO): YES